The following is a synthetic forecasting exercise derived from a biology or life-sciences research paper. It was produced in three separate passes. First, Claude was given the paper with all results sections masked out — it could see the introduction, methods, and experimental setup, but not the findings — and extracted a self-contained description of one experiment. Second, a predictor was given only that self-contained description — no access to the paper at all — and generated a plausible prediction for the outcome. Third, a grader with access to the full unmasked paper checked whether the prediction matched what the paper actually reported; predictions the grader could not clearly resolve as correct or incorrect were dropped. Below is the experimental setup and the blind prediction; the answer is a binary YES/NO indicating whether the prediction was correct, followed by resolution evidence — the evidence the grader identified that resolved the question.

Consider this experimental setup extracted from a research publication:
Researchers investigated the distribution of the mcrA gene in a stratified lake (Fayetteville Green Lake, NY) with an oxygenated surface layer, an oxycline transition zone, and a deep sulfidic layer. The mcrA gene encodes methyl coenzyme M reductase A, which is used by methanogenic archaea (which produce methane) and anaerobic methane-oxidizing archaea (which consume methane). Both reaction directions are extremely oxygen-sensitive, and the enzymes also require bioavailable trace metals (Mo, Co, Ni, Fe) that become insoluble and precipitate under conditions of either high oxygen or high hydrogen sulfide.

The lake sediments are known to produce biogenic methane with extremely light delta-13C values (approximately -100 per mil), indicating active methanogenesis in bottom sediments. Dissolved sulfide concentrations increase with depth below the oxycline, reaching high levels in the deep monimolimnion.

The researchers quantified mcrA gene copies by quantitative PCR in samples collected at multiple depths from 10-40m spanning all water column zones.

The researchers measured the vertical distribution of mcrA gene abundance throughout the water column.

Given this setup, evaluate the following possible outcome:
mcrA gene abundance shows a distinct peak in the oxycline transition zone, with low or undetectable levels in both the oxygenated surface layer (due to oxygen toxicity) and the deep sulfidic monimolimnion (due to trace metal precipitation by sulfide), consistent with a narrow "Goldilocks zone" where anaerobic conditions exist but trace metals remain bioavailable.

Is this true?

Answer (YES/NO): YES